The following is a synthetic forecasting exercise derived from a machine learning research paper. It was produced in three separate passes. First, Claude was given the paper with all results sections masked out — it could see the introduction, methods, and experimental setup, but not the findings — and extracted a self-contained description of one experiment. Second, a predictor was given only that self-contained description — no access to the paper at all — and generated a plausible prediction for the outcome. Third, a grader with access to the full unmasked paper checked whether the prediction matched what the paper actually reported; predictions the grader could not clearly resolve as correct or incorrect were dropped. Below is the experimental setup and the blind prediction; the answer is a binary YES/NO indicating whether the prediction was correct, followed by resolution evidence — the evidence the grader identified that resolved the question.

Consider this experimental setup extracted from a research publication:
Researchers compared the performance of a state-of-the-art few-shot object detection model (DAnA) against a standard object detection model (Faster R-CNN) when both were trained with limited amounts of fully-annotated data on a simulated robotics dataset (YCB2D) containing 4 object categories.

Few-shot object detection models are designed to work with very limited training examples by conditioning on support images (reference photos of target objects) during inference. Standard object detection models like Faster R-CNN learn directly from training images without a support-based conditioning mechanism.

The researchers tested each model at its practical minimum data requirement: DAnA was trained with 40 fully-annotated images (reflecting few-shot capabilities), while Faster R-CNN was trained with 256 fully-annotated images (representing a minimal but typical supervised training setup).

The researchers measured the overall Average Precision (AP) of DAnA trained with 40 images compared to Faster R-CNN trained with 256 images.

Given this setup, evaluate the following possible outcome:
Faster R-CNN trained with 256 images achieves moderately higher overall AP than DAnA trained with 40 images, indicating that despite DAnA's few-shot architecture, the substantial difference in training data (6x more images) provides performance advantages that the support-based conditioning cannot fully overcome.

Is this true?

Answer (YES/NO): NO